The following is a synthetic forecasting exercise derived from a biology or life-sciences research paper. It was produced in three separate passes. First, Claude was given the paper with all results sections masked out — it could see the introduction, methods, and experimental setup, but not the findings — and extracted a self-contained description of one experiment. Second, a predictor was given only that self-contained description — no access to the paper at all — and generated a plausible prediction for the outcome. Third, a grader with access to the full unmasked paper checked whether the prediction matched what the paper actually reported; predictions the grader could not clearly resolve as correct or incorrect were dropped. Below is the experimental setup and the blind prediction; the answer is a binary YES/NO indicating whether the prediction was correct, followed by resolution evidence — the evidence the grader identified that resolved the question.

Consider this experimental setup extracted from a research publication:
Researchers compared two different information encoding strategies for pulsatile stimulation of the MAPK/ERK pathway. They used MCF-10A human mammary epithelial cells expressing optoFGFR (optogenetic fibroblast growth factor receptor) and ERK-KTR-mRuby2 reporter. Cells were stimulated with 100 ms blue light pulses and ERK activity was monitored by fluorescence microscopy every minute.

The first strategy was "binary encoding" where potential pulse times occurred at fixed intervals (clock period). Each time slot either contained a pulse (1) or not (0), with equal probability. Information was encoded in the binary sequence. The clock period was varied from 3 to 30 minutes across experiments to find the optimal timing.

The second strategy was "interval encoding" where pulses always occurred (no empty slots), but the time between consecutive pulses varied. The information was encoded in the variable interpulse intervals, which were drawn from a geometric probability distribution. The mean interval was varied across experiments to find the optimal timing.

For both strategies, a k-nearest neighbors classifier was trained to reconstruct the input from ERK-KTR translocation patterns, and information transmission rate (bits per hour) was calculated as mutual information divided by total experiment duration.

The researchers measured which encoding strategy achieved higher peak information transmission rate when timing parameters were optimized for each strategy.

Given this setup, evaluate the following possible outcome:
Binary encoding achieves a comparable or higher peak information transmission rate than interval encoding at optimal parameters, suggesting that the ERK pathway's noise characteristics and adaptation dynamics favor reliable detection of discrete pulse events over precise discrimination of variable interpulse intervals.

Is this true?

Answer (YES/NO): NO